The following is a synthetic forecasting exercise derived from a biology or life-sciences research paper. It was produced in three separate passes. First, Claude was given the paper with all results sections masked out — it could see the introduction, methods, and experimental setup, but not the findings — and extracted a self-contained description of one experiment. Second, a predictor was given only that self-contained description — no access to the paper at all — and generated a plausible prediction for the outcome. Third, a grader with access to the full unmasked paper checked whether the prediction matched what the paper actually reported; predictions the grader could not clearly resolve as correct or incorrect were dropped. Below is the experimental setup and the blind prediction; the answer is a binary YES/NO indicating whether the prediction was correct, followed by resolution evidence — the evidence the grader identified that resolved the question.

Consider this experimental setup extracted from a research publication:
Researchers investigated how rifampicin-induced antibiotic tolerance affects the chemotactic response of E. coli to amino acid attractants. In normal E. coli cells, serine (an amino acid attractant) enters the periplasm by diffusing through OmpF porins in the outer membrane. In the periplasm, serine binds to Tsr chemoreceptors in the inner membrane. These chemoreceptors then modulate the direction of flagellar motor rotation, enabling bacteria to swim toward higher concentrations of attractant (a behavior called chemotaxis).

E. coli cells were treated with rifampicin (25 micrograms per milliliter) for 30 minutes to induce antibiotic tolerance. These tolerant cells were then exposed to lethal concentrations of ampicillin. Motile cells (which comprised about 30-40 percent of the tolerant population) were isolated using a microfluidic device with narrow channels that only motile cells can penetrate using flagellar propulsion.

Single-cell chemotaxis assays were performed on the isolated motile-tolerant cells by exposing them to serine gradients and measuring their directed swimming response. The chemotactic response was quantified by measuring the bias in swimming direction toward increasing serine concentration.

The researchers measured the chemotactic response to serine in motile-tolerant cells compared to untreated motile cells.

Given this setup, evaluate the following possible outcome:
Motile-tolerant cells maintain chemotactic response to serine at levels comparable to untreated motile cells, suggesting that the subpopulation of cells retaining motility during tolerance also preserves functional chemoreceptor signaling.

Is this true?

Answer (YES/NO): NO